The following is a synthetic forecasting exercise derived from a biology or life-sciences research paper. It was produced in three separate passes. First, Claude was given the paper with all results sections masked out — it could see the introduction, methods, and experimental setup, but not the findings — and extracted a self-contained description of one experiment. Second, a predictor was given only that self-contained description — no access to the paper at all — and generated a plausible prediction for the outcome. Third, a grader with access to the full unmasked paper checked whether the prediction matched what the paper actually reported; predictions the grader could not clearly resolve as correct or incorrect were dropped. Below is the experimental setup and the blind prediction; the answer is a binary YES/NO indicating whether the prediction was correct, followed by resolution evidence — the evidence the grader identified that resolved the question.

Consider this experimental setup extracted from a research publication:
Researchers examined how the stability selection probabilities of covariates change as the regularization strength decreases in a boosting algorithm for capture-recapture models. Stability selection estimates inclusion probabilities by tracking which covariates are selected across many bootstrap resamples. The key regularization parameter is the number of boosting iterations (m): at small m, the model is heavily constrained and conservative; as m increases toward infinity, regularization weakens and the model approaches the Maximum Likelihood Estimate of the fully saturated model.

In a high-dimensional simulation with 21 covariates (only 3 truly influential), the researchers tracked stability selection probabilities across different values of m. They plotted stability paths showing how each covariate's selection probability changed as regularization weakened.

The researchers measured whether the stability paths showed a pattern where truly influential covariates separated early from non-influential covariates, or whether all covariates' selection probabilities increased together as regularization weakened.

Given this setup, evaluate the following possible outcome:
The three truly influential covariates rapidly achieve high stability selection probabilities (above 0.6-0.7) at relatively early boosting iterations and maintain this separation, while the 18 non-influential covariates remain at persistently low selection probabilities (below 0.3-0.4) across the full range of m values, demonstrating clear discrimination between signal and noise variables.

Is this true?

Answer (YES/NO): NO